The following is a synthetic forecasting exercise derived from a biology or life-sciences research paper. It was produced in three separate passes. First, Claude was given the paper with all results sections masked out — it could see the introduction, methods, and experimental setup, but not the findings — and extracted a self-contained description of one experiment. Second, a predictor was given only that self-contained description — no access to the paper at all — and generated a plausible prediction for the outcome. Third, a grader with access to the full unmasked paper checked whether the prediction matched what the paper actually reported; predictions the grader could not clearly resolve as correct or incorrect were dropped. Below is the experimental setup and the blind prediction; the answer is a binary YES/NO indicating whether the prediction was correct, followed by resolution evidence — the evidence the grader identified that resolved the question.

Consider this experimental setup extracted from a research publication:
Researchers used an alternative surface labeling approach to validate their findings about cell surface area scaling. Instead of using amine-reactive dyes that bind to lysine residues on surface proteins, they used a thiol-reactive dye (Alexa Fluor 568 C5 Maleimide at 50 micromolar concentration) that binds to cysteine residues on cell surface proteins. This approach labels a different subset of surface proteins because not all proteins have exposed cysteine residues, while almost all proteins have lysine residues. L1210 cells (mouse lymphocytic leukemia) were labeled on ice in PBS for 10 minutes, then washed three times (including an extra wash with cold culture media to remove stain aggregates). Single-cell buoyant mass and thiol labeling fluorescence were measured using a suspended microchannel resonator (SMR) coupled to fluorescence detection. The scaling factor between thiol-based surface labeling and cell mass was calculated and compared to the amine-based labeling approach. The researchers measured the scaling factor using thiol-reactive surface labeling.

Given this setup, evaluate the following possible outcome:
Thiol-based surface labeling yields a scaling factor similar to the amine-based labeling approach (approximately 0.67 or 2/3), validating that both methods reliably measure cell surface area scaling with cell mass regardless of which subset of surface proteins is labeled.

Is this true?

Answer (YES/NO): NO